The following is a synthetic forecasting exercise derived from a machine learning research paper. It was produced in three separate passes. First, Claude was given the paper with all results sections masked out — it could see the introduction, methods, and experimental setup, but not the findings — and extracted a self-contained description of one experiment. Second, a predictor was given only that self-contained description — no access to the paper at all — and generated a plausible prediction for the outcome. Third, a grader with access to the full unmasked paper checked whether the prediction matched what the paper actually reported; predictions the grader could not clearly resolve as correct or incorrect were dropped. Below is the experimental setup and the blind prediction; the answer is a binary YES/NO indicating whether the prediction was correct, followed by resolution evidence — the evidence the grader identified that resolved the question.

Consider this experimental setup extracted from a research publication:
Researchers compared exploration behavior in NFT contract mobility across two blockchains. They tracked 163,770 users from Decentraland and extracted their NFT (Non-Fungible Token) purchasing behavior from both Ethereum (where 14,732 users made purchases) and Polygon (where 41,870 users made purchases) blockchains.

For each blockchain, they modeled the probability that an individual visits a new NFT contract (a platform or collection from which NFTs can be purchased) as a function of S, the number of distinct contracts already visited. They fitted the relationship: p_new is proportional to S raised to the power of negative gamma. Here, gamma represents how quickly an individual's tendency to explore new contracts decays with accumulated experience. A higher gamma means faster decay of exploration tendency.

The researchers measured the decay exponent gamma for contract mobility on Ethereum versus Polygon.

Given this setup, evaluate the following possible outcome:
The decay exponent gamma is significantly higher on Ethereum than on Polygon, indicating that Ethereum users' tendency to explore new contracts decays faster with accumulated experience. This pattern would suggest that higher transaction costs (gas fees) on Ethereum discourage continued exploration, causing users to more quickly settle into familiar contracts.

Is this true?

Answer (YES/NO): NO